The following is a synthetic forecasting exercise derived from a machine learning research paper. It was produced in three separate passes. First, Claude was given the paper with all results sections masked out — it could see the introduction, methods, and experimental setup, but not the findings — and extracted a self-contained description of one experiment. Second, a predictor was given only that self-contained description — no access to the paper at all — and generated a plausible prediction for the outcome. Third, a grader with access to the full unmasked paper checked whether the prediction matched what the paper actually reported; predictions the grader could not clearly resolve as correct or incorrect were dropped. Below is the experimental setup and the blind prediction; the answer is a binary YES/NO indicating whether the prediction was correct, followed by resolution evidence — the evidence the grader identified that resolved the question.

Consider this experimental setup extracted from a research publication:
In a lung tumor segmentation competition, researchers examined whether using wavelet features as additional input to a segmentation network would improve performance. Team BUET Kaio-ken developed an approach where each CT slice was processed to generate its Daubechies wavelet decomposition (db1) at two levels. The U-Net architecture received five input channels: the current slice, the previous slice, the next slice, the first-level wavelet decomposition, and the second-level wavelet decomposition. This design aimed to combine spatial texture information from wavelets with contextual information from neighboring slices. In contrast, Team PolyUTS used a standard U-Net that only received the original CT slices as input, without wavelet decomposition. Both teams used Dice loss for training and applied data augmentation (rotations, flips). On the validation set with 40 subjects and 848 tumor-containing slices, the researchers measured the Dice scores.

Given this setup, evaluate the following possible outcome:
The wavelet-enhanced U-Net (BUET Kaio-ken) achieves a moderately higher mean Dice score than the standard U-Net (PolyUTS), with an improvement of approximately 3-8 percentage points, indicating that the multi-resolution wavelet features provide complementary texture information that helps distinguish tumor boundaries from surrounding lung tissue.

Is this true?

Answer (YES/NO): NO